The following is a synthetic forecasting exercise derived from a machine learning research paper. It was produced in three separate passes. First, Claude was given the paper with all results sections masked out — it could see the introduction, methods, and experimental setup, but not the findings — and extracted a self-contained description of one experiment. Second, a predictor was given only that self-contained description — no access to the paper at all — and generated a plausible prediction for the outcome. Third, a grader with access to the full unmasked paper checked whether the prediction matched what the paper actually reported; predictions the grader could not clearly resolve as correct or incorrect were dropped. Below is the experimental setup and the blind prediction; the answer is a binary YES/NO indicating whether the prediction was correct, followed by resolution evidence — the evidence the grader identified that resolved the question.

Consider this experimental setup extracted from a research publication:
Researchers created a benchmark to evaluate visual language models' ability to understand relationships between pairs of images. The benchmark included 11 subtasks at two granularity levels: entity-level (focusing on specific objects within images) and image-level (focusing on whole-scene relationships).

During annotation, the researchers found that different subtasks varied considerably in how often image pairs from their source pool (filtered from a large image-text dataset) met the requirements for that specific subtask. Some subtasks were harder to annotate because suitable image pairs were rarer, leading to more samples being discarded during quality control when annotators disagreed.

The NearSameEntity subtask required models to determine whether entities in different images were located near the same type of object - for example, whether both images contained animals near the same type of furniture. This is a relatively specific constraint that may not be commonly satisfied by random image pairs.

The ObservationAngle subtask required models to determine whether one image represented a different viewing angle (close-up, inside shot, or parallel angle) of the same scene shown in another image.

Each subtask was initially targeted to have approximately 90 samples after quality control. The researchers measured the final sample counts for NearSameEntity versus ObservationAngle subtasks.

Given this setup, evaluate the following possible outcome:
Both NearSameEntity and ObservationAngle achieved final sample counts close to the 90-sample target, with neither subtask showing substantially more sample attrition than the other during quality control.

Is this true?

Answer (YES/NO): NO